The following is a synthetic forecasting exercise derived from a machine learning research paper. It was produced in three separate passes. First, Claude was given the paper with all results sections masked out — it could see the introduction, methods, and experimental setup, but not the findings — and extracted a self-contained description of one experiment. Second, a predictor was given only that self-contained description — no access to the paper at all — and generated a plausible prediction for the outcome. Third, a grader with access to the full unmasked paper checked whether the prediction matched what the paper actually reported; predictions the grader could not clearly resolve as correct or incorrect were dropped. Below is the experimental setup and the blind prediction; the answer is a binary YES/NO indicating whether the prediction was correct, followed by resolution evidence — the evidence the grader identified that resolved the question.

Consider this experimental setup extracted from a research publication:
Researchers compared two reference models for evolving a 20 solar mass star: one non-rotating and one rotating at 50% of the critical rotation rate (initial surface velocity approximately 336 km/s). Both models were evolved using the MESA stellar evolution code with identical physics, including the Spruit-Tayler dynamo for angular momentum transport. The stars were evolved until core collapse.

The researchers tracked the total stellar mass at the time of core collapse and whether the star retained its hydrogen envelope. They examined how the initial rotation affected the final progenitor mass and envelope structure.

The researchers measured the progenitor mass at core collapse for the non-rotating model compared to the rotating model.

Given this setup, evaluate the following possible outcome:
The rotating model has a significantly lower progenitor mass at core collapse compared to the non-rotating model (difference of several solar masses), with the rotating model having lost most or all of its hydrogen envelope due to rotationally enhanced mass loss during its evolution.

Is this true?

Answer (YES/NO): YES